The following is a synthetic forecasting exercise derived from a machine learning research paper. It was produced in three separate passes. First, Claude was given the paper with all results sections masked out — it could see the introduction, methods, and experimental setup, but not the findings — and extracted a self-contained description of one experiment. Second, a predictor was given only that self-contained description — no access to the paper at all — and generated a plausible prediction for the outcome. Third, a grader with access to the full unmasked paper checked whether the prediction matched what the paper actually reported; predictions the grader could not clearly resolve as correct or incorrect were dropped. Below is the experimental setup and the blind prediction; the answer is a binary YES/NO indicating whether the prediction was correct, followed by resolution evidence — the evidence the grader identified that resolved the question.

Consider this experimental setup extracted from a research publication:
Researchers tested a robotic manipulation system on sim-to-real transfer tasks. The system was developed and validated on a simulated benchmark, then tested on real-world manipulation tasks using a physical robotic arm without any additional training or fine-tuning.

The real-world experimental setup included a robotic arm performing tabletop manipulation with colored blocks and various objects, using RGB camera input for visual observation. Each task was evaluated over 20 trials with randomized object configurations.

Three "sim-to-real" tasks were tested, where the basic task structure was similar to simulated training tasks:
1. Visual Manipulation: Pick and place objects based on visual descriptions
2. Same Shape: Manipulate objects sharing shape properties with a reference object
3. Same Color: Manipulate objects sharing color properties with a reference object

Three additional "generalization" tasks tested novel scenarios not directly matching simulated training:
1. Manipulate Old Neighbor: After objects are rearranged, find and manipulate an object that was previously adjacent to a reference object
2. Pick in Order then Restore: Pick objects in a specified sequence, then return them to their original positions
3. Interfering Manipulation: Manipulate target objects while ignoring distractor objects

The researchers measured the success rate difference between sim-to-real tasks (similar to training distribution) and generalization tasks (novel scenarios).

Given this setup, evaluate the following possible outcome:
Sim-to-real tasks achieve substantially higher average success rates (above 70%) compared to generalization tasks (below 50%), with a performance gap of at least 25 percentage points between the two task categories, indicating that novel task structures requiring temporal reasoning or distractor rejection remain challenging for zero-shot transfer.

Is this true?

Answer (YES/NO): NO